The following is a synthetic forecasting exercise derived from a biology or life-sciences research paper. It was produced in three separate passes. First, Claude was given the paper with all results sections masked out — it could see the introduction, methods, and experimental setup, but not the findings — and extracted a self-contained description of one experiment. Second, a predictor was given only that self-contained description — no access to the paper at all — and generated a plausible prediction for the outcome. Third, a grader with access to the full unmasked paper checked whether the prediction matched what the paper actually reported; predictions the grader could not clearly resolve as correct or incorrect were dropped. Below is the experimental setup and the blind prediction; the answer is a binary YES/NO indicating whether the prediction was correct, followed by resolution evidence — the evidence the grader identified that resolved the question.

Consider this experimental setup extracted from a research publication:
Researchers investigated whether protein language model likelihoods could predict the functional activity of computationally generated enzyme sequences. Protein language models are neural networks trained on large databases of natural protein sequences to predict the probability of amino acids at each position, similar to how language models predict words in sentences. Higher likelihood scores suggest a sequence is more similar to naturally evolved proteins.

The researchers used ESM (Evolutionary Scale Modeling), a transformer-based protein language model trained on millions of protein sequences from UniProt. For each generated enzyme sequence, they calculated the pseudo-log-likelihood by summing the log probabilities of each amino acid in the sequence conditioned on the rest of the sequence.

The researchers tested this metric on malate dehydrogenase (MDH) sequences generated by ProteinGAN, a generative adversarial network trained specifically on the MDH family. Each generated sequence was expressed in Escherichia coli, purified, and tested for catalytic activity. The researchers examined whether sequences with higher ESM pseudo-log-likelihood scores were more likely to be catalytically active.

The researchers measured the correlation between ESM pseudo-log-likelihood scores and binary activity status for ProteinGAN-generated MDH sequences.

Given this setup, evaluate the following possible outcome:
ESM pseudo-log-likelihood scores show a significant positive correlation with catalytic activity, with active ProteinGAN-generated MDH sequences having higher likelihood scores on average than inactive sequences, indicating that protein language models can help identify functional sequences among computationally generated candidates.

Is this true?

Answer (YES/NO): YES